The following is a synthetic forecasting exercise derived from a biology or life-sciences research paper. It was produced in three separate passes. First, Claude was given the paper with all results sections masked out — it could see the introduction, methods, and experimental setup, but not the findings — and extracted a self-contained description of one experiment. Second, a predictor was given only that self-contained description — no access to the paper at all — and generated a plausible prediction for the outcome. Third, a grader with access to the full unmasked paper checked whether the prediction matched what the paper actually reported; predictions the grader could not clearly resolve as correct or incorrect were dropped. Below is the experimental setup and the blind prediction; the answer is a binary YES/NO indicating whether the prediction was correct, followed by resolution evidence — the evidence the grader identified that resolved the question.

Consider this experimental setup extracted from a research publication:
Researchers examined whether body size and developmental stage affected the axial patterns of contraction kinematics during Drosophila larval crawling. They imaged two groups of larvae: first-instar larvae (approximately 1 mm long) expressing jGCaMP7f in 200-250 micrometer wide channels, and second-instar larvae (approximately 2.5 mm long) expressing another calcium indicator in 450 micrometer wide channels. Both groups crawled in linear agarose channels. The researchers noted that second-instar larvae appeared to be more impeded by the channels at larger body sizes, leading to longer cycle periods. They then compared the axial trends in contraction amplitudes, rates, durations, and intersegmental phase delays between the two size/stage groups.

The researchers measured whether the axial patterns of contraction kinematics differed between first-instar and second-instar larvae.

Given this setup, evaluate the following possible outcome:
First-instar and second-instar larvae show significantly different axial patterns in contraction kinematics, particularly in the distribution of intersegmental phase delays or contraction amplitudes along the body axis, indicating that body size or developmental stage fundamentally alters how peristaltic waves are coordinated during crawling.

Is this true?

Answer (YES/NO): NO